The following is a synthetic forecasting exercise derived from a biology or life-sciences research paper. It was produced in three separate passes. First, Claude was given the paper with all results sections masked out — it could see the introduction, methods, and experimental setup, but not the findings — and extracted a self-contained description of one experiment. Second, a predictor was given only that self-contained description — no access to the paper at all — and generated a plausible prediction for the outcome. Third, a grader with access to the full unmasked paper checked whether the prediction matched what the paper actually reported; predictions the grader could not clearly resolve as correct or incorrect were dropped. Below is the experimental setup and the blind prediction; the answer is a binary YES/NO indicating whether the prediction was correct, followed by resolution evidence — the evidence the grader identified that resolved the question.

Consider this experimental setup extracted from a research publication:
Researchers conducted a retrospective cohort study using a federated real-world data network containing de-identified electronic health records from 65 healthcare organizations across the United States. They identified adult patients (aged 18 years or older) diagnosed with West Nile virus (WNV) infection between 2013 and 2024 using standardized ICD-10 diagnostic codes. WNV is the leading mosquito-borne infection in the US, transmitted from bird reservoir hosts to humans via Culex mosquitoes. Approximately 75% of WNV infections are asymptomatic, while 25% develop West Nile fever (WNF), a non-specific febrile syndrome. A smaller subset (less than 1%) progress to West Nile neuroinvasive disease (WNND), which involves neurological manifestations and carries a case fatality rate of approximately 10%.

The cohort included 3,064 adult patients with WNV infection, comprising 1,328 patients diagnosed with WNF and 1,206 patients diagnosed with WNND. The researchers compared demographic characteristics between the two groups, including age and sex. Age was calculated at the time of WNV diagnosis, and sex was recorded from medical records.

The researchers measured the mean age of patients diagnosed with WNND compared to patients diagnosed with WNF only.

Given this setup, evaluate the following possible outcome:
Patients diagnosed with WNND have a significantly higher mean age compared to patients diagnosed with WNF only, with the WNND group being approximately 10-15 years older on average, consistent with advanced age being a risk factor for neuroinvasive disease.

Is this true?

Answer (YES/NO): NO